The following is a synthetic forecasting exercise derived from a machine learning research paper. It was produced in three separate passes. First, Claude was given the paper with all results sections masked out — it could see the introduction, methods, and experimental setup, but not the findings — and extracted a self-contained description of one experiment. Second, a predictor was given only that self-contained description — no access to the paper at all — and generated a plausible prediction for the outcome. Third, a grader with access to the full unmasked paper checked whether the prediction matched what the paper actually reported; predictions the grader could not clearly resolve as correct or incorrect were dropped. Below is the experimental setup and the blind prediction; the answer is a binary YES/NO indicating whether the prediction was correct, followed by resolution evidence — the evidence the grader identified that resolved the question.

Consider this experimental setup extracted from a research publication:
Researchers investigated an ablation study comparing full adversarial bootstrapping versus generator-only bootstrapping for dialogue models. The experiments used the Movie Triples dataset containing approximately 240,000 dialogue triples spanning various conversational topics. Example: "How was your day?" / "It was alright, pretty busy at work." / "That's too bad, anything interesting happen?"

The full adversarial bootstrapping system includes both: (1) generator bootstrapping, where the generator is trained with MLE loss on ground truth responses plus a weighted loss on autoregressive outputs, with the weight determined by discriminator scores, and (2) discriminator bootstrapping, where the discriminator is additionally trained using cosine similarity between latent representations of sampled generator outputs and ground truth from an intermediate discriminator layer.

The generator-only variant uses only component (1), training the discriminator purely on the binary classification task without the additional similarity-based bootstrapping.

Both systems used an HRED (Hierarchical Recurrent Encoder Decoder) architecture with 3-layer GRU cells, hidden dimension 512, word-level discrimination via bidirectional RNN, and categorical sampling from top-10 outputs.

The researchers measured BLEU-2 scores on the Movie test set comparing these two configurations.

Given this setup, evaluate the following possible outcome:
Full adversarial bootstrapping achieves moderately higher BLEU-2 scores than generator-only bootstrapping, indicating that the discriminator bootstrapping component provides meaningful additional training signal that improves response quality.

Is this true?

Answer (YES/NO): NO